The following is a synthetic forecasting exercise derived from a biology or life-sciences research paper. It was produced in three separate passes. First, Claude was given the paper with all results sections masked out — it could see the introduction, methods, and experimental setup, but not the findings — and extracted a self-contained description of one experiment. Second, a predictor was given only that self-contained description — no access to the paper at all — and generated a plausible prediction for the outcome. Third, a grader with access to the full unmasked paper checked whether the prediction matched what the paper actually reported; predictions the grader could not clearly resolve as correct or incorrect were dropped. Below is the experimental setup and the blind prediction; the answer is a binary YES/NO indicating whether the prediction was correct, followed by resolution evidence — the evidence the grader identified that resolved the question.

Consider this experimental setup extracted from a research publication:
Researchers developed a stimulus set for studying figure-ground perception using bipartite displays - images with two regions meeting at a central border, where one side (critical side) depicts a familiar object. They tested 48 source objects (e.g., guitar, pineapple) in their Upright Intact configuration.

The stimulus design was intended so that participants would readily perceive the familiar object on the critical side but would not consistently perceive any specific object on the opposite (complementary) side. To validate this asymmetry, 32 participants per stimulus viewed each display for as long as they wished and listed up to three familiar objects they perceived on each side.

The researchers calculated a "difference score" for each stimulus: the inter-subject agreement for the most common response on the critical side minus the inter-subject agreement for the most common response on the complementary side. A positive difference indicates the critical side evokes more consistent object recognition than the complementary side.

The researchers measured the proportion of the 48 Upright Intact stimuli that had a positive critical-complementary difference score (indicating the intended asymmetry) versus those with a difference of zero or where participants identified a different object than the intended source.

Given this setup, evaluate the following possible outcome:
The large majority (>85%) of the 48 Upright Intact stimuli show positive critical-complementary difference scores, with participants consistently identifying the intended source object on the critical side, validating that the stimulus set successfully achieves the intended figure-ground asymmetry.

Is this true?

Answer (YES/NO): YES